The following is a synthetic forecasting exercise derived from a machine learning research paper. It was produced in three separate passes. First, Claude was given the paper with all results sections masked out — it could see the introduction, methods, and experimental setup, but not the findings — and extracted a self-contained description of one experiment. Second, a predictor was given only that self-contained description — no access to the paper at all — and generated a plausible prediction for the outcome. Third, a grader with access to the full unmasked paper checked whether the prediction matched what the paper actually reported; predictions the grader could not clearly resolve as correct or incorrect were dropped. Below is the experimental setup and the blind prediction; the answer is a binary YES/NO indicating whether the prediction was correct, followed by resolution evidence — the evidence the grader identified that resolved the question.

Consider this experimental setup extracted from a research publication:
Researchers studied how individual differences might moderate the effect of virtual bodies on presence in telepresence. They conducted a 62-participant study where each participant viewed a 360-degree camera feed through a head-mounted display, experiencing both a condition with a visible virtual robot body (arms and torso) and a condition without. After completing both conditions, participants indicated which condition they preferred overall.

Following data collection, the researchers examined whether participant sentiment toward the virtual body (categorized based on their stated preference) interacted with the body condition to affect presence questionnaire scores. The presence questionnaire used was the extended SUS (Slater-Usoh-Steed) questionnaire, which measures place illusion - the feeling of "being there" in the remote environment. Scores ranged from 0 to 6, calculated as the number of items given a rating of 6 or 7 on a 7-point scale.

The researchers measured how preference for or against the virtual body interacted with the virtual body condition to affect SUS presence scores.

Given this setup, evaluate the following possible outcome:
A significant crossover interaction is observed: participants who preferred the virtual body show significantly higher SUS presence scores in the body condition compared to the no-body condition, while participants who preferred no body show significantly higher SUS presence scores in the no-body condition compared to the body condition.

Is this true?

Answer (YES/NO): YES